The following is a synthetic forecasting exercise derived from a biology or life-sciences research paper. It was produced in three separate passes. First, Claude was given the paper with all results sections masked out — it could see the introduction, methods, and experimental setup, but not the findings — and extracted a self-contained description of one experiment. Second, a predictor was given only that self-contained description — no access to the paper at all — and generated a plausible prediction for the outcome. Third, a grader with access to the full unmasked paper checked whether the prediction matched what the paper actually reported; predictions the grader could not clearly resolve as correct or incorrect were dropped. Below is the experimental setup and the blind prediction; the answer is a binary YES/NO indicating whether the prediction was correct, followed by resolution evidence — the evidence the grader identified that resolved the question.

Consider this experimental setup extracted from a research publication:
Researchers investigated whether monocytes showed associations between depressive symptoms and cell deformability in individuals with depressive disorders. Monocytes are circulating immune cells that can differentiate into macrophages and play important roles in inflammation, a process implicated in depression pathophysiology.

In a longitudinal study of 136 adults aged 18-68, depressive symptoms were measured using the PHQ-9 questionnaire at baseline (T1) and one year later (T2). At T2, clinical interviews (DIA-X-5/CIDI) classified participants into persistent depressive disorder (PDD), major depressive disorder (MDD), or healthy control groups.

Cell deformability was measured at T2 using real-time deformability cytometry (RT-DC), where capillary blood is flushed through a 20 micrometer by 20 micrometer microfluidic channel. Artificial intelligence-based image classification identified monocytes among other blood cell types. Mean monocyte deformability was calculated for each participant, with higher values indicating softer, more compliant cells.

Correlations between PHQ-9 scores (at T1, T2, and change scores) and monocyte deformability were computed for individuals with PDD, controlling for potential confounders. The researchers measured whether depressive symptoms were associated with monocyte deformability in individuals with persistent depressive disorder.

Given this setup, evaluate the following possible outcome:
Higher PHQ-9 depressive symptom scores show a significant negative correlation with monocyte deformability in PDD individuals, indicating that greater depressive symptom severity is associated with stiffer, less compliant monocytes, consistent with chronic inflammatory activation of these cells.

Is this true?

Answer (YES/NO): NO